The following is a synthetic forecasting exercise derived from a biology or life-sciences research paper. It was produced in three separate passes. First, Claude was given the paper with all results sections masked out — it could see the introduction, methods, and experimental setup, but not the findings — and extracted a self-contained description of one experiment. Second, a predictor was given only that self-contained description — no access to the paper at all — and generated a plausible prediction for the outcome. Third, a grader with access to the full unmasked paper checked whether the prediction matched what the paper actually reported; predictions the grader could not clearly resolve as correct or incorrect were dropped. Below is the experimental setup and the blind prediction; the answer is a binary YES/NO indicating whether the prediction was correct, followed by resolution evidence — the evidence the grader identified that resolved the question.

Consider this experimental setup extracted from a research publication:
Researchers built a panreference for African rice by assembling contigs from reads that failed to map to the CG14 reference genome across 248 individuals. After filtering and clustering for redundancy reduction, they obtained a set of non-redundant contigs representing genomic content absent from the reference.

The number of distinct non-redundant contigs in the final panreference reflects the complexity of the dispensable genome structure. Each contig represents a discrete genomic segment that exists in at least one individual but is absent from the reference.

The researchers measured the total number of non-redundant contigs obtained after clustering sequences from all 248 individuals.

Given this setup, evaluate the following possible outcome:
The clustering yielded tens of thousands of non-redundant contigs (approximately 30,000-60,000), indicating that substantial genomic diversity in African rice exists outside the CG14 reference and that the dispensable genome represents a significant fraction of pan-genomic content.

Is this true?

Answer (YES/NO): NO